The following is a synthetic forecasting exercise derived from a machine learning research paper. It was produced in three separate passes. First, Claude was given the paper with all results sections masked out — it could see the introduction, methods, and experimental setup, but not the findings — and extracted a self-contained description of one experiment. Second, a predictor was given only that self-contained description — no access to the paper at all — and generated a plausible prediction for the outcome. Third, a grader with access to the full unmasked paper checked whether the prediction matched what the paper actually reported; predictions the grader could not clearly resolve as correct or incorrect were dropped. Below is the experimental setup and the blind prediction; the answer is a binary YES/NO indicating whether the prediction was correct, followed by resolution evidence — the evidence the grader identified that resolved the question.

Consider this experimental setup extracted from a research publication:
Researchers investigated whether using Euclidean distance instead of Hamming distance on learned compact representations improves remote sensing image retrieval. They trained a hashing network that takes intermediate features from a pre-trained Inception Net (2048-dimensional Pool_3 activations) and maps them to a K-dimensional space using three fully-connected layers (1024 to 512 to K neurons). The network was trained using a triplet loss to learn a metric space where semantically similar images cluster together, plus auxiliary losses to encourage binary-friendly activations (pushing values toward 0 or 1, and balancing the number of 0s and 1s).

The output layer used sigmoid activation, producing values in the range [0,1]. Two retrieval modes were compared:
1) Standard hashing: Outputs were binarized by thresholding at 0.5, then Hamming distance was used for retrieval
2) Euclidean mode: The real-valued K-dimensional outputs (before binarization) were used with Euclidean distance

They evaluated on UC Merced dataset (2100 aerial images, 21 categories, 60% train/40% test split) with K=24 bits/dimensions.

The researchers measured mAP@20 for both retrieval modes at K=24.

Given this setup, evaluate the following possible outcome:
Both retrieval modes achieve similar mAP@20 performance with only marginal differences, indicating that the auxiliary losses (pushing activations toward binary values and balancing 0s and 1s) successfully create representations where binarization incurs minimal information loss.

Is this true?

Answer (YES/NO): YES